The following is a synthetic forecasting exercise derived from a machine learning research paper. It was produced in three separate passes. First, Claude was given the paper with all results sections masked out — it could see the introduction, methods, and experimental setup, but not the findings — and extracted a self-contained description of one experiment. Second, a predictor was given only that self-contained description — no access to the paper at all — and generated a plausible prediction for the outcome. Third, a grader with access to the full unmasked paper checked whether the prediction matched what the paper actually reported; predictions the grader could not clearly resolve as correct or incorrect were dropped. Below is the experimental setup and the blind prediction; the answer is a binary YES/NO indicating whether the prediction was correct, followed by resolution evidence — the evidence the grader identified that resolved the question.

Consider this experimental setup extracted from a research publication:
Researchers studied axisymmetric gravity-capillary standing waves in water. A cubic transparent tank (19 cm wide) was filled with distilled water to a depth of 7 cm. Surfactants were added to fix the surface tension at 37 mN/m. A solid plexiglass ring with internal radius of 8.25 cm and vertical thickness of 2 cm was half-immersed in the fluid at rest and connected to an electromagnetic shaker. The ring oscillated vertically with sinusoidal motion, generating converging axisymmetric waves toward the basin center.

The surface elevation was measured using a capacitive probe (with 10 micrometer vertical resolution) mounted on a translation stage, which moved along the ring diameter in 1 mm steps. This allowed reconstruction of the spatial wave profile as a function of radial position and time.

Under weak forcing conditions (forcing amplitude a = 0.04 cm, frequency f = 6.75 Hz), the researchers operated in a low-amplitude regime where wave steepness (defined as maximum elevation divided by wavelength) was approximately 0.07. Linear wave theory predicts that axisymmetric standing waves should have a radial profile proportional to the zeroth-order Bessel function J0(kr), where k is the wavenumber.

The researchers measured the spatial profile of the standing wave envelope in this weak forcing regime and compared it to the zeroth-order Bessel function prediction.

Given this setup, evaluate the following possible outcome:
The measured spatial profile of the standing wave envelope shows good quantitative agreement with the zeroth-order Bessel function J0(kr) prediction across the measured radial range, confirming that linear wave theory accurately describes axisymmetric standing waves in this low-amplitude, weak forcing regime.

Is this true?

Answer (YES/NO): YES